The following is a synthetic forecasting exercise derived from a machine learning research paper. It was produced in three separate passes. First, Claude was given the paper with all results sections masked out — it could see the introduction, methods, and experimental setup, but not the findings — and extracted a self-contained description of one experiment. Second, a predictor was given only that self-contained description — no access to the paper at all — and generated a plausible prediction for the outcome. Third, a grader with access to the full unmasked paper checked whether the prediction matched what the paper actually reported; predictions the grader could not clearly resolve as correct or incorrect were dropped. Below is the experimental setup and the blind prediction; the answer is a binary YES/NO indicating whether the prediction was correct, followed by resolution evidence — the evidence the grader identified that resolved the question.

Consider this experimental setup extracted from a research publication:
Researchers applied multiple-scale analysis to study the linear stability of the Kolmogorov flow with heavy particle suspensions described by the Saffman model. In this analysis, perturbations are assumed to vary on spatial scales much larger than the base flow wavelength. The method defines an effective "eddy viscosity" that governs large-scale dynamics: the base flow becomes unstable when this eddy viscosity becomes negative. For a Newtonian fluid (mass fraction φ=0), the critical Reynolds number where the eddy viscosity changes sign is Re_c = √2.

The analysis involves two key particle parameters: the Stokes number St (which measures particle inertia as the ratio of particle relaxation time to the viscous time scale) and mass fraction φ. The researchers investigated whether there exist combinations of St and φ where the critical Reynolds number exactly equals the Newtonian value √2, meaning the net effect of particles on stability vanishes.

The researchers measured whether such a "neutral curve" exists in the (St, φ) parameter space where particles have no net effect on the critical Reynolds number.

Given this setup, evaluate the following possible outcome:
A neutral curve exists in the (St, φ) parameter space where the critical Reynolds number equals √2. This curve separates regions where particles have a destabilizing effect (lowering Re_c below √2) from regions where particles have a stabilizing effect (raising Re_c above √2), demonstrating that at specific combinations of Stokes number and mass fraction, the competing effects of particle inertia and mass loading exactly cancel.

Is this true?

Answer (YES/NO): YES